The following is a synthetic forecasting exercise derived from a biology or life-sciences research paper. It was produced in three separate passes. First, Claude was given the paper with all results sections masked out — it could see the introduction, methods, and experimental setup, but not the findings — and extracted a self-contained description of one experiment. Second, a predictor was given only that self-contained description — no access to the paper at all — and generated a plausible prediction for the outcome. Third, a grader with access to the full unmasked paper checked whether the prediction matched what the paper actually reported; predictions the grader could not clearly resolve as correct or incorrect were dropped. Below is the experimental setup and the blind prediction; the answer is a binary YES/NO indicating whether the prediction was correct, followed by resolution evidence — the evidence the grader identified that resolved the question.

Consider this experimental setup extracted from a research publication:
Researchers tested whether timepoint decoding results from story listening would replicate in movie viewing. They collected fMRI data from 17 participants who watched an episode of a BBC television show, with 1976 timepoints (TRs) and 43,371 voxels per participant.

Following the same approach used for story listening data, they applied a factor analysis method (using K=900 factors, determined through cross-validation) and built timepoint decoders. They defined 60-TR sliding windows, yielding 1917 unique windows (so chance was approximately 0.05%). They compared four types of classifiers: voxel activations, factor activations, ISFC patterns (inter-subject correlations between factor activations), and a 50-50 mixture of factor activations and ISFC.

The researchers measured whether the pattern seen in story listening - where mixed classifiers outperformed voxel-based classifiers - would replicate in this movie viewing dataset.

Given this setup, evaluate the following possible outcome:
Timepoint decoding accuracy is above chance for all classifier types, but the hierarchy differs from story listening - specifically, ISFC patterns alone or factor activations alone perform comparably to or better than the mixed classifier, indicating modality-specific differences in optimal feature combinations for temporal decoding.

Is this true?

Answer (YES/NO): NO